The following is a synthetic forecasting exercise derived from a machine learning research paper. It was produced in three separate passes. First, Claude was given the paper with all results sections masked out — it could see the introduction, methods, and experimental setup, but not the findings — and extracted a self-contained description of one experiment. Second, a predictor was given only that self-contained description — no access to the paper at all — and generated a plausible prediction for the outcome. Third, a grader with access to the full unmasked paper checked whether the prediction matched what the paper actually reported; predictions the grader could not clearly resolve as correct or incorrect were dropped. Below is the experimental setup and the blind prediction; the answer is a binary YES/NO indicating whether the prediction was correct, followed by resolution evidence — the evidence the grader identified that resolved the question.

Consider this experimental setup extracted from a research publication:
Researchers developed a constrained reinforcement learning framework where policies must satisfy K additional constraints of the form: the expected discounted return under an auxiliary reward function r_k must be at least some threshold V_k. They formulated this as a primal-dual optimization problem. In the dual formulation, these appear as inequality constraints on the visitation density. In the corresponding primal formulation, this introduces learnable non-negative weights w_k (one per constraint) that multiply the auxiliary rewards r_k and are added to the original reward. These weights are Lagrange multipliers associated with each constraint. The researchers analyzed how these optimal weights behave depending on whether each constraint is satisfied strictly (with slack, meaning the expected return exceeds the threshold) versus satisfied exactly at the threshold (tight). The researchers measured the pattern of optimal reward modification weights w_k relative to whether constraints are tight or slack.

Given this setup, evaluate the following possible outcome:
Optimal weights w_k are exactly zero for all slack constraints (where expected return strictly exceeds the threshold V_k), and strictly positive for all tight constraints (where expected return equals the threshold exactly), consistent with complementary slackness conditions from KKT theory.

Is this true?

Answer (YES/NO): NO